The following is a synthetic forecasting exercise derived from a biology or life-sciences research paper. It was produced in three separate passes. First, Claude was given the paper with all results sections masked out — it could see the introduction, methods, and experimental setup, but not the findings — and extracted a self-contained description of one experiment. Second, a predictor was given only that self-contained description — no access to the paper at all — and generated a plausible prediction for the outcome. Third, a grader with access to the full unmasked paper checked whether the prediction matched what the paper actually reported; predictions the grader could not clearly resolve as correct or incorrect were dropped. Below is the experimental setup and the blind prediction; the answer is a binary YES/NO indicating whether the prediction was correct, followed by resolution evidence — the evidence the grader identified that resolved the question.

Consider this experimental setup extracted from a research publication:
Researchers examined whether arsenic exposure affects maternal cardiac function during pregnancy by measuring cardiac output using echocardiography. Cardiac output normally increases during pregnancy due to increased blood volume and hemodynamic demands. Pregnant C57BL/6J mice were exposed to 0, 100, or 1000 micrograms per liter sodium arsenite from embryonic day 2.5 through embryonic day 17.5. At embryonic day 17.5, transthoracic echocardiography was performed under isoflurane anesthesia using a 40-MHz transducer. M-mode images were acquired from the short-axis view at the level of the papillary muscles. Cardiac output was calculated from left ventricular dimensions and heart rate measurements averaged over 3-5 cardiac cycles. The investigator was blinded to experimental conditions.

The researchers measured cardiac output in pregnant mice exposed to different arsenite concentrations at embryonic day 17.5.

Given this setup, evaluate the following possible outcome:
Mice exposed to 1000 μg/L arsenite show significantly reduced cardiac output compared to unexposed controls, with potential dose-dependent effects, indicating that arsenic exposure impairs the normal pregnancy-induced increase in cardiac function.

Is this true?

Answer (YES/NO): NO